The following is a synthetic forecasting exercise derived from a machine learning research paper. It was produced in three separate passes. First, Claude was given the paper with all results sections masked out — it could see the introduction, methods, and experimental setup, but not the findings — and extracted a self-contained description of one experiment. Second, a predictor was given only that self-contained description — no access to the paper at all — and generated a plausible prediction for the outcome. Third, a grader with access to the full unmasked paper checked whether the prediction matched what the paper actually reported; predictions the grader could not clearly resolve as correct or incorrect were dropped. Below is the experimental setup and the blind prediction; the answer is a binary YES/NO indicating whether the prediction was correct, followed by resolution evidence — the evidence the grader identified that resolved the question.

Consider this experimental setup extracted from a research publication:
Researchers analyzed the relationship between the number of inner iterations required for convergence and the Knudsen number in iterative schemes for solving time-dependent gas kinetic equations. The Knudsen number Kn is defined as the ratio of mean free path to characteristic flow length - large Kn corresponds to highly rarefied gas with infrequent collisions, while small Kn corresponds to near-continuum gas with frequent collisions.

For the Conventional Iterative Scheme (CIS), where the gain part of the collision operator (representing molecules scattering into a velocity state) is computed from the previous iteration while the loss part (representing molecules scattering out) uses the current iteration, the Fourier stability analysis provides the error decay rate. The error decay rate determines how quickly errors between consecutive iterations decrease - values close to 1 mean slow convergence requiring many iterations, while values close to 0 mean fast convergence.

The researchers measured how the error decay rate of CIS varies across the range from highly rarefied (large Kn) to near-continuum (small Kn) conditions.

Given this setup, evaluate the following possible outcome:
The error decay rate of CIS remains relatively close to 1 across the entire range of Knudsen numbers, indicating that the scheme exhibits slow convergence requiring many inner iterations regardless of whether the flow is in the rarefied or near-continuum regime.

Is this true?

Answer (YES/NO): NO